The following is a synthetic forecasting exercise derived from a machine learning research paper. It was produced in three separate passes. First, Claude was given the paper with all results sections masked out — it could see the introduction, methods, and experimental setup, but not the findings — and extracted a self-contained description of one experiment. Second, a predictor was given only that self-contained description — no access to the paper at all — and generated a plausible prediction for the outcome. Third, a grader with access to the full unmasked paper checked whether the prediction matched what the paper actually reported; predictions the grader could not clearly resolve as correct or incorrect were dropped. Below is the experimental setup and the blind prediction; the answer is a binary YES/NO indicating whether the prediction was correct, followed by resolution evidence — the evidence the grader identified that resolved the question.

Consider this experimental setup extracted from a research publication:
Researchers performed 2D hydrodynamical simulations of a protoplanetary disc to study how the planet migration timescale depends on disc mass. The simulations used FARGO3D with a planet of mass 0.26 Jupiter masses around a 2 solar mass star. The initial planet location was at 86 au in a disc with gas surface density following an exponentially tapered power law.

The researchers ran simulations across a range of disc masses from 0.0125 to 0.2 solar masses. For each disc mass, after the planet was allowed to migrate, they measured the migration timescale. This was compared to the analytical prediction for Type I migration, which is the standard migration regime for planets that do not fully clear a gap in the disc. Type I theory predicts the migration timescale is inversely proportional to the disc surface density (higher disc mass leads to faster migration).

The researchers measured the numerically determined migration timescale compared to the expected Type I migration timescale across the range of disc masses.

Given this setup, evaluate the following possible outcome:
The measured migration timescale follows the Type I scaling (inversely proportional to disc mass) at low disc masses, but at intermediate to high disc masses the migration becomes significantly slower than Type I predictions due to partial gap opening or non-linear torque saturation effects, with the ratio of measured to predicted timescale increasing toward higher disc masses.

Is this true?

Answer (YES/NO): NO